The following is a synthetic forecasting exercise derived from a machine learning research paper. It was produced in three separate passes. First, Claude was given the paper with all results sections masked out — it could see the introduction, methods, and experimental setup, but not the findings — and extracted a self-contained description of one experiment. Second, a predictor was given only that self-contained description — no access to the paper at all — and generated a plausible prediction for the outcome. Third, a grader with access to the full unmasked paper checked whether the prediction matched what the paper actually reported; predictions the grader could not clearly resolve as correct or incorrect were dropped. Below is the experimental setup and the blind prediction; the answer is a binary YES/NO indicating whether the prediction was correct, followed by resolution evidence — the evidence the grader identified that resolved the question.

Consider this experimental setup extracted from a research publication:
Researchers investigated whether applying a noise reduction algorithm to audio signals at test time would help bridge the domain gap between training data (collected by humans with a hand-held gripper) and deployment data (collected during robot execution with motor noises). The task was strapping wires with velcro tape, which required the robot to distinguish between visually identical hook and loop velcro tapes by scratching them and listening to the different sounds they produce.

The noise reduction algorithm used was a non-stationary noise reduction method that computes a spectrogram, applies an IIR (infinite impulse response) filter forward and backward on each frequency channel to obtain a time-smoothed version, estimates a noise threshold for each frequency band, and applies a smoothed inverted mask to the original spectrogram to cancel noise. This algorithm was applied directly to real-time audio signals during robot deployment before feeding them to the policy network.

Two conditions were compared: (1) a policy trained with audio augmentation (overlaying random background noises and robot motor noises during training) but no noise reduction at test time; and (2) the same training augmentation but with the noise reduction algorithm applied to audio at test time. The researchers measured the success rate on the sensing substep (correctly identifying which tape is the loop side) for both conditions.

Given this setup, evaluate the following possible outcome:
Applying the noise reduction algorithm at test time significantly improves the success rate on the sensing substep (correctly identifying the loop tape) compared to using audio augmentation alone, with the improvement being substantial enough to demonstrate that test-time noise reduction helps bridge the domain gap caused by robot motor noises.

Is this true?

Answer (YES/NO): NO